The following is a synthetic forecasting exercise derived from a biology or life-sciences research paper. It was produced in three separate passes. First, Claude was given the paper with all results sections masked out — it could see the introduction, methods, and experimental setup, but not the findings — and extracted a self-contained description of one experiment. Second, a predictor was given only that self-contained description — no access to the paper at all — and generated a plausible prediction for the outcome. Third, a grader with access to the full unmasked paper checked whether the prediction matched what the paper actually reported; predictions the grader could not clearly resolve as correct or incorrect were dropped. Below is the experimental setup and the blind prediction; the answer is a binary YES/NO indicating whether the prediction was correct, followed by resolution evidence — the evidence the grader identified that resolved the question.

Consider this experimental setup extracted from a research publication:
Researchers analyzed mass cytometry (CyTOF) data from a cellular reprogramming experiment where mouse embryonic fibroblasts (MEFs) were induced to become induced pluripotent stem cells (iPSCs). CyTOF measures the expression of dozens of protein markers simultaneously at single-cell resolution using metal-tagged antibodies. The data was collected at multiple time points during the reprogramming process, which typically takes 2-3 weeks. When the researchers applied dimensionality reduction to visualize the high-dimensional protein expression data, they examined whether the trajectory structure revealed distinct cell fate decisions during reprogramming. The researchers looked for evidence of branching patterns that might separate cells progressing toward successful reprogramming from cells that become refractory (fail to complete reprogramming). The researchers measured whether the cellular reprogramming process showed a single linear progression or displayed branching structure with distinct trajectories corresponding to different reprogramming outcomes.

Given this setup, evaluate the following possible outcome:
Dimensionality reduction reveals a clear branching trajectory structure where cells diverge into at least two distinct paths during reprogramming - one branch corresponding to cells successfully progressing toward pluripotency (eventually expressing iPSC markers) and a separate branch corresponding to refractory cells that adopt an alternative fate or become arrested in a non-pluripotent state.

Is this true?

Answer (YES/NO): YES